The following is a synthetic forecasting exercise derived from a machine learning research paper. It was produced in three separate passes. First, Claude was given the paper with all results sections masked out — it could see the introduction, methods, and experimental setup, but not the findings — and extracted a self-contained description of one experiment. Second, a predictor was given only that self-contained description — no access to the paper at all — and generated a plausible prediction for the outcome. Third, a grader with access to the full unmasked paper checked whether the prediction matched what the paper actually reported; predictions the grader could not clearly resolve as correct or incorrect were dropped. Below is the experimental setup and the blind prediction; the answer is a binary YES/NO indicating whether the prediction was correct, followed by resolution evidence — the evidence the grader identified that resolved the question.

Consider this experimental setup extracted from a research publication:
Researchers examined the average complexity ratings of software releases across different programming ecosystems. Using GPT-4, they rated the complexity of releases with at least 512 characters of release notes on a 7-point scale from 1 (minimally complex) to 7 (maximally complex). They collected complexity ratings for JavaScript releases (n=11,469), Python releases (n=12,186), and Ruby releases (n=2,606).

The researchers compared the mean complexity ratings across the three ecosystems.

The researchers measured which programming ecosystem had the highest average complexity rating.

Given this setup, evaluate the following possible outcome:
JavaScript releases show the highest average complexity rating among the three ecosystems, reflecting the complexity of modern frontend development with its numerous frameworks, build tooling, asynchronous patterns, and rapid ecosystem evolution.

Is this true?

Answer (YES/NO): NO